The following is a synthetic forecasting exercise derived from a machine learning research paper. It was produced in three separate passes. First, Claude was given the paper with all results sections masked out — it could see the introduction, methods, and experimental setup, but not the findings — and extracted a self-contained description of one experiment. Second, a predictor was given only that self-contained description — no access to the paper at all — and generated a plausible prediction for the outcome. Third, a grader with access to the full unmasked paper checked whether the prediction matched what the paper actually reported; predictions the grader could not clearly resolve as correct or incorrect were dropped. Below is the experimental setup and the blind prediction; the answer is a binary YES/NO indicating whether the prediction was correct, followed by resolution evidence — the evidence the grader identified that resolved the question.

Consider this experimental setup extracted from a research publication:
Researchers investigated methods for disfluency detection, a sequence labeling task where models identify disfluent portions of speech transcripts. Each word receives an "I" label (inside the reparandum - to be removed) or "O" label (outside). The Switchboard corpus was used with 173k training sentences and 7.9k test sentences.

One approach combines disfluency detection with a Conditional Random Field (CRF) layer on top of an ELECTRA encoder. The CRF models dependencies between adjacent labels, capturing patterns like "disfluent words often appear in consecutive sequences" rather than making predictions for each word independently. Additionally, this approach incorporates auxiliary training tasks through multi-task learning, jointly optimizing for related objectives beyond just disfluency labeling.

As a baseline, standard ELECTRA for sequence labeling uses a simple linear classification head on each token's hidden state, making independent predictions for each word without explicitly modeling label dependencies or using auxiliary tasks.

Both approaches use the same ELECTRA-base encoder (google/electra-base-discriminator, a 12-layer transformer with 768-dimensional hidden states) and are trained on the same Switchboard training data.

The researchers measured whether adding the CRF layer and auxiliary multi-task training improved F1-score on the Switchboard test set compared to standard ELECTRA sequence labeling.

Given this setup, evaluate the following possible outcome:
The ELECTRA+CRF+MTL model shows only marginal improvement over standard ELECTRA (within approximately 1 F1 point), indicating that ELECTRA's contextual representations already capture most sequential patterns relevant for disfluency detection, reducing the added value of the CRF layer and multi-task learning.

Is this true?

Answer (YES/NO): YES